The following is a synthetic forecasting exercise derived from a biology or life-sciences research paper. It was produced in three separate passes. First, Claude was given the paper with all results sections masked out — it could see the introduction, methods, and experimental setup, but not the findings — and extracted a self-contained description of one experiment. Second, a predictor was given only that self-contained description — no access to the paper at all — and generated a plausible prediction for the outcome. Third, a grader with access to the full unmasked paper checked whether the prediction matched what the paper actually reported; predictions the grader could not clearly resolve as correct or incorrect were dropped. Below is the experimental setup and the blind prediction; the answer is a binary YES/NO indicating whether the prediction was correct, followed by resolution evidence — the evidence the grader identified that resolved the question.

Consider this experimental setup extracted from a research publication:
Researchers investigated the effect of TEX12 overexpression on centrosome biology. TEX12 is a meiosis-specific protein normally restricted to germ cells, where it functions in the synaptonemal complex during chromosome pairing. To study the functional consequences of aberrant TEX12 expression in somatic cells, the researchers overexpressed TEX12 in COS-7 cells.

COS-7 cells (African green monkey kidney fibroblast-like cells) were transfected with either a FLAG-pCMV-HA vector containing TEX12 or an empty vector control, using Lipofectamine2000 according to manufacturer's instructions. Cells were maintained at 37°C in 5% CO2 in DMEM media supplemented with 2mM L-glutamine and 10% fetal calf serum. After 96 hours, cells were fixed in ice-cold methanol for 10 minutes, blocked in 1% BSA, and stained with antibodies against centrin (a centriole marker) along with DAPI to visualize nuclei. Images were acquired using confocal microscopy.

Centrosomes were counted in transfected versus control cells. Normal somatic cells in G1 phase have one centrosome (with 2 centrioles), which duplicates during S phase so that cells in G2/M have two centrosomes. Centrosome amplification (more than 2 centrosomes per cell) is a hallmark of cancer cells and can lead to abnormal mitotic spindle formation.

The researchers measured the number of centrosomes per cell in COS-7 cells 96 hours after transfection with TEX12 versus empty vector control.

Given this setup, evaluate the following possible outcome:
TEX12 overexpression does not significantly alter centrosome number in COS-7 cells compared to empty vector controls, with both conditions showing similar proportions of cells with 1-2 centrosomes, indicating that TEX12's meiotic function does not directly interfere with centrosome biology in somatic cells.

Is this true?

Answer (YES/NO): NO